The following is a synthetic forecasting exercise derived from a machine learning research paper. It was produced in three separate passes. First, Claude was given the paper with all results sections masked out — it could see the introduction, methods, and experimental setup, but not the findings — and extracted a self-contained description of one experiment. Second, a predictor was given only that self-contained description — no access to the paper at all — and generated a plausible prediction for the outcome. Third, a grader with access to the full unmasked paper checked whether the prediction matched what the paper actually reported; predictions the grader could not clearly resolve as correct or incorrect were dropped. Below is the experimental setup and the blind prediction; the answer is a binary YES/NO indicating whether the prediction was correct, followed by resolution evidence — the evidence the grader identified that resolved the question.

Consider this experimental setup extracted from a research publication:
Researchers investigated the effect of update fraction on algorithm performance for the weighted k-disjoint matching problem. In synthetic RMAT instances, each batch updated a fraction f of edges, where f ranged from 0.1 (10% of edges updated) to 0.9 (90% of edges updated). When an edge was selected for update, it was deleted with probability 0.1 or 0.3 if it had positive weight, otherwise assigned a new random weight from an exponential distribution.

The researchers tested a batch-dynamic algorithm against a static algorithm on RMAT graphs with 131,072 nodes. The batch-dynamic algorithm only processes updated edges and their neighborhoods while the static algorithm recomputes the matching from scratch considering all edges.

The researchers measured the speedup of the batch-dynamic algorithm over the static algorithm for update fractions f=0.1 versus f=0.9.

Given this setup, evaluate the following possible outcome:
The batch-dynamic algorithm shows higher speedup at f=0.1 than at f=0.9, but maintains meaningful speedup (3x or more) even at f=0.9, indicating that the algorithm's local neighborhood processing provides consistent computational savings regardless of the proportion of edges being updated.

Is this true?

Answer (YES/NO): NO